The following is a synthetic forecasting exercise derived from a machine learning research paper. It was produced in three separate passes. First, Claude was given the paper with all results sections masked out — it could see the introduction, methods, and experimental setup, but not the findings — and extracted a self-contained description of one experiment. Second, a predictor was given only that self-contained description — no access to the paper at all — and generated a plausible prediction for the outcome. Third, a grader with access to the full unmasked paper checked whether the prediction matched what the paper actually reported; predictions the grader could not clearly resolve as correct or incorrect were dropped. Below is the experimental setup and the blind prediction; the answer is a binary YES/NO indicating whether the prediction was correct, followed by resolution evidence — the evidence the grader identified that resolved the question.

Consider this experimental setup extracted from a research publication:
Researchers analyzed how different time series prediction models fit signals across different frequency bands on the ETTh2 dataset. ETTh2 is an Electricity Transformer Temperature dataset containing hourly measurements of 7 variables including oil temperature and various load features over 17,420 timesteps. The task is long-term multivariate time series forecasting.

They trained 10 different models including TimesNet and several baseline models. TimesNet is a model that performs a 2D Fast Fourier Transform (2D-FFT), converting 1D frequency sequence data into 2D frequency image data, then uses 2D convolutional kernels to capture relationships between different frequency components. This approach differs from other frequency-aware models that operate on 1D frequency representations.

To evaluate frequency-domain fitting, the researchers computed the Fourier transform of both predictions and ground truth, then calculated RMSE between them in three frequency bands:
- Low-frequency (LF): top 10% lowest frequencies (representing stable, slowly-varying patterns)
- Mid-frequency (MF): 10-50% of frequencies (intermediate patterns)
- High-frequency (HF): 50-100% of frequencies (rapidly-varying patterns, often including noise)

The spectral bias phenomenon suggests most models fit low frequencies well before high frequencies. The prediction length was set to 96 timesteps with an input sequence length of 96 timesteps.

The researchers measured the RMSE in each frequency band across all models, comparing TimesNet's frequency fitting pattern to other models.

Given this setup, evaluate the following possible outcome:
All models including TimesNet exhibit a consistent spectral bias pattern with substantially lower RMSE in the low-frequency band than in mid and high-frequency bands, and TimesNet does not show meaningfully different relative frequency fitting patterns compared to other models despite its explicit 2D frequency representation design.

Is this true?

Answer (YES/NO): NO